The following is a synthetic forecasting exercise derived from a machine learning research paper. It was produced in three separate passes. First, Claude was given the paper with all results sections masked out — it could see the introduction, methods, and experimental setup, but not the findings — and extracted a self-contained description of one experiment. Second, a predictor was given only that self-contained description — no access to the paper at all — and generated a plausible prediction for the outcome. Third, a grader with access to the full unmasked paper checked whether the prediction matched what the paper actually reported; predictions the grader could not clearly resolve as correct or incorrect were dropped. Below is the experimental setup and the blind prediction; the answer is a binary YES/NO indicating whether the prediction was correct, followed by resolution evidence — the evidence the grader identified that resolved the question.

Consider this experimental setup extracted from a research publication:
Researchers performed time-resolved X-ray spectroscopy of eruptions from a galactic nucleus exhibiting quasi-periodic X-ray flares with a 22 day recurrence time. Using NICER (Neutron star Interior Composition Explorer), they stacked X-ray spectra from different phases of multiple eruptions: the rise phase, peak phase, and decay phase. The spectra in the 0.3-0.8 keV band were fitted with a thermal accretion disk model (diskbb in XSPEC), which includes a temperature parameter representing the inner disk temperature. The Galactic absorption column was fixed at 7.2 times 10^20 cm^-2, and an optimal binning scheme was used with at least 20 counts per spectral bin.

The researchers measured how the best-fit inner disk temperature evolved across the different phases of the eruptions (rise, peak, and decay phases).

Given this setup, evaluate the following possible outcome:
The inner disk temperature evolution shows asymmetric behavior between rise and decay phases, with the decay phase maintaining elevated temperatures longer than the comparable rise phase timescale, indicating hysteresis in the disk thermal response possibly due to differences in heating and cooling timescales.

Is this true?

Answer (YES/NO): NO